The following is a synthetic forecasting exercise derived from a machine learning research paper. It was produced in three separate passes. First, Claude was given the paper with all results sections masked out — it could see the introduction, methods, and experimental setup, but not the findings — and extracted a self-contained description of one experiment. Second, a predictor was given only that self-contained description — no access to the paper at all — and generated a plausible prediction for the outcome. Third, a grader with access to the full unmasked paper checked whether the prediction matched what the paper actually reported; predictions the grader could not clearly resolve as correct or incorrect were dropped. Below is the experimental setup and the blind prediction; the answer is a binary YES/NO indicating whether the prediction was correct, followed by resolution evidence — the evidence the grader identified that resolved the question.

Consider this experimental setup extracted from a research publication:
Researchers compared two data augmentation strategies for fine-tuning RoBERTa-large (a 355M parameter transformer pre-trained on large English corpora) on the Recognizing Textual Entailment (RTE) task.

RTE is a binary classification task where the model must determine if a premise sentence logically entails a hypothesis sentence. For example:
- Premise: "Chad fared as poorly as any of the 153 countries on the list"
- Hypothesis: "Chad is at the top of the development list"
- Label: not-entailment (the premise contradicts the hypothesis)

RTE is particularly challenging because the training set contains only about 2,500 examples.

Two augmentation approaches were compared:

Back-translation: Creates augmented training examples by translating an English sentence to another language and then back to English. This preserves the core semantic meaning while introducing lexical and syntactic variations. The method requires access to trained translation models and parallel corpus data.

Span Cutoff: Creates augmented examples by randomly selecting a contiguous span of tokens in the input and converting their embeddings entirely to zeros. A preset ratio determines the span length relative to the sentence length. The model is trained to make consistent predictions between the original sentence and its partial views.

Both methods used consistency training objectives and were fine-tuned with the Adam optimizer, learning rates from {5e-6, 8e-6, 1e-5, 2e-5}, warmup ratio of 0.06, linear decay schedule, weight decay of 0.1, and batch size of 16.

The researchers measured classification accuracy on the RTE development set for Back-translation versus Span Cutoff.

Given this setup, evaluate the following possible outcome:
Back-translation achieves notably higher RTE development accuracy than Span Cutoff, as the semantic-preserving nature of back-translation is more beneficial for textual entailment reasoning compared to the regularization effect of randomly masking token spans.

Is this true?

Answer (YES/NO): NO